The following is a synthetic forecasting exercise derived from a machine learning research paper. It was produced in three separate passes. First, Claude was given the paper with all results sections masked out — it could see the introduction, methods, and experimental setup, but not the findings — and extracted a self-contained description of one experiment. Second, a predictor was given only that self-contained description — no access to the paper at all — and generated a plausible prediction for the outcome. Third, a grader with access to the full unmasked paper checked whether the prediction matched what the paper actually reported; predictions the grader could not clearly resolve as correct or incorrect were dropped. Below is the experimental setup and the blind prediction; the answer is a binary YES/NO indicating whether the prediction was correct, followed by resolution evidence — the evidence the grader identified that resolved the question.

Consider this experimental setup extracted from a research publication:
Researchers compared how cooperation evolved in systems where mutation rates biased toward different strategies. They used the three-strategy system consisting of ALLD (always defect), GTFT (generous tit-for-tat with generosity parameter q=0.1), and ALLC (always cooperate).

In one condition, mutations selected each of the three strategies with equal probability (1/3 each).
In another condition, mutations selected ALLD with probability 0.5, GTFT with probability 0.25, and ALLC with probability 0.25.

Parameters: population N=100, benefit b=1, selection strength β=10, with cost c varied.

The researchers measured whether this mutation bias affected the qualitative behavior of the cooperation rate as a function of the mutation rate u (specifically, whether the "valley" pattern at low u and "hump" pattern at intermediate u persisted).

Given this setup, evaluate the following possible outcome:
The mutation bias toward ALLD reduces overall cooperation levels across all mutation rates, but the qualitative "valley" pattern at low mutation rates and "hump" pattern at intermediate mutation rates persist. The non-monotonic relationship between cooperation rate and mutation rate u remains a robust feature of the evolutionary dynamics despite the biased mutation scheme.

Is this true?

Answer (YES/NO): YES